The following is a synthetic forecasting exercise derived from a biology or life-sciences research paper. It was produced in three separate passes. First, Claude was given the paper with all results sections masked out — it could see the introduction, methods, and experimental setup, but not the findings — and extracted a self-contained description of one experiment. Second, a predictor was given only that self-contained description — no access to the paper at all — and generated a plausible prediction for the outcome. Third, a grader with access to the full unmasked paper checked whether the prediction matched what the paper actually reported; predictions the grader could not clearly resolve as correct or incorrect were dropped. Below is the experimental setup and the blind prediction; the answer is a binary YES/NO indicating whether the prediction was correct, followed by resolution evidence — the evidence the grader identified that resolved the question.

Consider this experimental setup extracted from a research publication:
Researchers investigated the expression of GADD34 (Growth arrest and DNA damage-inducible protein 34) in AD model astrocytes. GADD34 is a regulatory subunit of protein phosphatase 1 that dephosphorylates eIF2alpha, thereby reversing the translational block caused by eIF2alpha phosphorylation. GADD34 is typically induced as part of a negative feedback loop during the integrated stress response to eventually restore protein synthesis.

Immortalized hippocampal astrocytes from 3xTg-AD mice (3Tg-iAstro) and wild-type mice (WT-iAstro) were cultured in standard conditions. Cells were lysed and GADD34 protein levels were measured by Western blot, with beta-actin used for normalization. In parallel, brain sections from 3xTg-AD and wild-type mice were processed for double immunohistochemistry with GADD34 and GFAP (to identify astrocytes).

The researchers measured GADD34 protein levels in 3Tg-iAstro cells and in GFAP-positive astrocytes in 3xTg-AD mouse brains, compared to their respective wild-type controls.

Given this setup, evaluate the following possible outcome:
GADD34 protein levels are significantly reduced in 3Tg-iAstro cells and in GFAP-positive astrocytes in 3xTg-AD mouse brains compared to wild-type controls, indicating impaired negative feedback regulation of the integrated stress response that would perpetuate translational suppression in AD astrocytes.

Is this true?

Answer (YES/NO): YES